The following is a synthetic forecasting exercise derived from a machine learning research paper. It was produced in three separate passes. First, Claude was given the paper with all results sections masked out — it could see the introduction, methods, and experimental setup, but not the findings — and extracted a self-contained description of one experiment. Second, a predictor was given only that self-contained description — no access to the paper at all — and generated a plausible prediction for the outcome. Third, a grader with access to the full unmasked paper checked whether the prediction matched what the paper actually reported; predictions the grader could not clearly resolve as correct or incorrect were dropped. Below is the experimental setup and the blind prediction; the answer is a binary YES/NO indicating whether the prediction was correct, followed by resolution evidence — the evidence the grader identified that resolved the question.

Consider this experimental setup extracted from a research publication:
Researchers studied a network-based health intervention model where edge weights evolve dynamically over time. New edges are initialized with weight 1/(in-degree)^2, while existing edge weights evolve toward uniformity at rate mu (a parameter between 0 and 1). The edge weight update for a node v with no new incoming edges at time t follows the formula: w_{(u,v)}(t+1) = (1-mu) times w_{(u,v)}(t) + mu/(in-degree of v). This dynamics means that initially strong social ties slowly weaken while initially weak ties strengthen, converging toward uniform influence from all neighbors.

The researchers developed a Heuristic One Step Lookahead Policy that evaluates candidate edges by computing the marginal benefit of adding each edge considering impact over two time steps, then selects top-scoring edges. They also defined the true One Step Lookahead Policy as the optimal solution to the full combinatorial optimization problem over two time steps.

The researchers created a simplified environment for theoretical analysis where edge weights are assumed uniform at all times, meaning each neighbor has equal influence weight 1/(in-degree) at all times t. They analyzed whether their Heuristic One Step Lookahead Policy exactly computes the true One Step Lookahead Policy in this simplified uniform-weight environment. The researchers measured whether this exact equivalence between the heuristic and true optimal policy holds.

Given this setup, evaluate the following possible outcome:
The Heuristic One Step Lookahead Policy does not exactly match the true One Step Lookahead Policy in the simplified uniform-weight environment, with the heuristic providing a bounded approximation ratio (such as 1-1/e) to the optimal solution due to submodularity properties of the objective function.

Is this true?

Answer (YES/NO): NO